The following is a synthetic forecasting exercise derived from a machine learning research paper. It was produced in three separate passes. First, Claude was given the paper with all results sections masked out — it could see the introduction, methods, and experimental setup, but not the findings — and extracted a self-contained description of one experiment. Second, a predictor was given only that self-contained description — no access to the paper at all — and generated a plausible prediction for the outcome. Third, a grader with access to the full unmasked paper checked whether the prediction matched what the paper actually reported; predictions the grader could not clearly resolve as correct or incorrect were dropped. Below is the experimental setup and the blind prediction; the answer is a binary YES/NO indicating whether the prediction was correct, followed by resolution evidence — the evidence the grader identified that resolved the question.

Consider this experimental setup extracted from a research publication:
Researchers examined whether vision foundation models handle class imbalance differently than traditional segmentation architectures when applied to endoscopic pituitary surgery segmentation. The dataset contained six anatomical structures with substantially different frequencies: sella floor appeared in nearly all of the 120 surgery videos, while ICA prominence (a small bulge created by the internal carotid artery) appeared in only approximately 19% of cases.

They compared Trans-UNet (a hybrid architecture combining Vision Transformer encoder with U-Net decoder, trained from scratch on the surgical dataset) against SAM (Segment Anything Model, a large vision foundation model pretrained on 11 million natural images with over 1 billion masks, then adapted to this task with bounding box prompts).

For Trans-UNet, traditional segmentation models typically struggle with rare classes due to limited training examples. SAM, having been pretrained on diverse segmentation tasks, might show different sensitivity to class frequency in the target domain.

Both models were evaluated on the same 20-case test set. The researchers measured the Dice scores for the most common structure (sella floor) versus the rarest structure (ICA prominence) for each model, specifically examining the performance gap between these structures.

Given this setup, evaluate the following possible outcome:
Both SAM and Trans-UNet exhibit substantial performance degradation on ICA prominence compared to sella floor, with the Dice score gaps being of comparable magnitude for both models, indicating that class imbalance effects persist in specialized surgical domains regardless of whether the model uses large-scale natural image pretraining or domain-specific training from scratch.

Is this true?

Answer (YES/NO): NO